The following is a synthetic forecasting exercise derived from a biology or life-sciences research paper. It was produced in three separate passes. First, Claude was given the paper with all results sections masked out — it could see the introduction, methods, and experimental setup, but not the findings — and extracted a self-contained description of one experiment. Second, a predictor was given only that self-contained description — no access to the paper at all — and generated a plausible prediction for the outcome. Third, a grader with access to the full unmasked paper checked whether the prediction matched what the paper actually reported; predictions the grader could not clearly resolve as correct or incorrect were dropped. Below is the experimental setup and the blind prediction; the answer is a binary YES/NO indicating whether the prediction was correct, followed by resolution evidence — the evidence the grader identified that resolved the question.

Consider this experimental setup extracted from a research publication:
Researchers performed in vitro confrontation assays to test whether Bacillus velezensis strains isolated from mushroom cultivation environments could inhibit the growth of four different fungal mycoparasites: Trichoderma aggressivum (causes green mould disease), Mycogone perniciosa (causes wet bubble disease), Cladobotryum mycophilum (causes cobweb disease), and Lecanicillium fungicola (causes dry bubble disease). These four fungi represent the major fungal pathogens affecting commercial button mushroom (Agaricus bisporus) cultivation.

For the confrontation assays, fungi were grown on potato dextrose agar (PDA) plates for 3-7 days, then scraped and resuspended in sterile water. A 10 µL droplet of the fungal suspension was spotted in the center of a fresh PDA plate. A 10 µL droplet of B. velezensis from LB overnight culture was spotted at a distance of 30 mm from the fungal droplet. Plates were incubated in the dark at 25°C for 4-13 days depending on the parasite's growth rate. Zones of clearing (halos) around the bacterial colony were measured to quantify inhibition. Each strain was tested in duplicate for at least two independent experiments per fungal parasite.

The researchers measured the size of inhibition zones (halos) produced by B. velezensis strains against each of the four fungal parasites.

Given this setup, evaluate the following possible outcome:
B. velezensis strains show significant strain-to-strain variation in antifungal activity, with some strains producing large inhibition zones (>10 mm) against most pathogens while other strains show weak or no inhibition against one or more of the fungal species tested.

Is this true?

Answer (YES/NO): NO